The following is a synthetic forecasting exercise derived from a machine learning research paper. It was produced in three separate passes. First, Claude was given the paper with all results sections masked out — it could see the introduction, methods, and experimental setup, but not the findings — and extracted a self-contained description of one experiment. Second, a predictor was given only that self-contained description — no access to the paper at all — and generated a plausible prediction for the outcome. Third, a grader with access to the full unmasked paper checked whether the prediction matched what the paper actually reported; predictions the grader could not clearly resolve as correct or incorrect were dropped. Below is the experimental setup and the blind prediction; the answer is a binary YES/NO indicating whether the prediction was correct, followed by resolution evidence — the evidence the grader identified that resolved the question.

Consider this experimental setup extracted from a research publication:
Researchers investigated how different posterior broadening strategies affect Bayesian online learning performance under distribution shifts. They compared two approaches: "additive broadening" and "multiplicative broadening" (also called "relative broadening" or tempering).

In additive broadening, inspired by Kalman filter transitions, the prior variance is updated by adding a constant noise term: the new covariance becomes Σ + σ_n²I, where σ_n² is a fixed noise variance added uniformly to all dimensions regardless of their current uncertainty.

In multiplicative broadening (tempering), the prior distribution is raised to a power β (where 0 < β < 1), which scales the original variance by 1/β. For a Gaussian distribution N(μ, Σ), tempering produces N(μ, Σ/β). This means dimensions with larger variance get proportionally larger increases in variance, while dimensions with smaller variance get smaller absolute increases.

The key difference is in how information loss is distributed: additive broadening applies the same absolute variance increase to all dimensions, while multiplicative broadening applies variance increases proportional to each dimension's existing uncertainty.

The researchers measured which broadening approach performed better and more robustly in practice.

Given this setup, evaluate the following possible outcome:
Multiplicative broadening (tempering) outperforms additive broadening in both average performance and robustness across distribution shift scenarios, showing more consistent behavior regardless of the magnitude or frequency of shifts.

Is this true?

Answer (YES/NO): YES